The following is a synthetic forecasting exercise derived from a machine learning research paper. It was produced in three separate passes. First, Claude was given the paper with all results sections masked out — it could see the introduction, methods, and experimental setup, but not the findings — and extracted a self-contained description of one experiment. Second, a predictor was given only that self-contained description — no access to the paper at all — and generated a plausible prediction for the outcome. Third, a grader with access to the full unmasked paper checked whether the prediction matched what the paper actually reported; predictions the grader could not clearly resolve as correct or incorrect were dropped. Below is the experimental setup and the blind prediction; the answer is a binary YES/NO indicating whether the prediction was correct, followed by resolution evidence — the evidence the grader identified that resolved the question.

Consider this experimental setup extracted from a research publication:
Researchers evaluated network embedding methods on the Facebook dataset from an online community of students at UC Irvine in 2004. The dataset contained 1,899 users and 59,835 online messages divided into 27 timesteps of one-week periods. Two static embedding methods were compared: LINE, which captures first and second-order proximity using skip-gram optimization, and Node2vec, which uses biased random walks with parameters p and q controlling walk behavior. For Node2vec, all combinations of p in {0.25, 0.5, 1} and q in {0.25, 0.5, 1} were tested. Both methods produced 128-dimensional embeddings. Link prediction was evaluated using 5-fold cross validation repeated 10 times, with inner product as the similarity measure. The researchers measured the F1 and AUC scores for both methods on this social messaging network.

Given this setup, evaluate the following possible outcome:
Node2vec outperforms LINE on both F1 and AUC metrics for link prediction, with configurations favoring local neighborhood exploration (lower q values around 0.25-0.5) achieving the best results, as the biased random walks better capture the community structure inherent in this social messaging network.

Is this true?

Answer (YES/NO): NO